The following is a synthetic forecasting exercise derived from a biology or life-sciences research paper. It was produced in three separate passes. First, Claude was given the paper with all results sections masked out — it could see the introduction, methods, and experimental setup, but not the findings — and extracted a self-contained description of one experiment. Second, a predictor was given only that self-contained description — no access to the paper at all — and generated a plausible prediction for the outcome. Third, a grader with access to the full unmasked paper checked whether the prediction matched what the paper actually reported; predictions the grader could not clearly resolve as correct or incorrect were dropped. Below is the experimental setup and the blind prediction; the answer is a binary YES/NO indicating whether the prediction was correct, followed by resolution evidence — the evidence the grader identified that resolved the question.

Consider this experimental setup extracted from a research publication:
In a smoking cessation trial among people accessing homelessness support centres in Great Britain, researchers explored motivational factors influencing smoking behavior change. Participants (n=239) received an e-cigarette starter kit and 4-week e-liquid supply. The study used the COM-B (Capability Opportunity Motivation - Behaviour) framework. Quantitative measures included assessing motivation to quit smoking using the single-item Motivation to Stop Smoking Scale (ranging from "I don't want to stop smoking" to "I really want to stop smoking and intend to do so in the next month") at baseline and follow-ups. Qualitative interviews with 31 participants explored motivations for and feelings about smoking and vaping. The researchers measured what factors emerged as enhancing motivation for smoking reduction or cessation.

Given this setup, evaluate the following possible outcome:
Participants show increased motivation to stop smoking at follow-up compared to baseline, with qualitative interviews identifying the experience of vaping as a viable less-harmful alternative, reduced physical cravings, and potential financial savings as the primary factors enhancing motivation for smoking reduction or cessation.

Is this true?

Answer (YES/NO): NO